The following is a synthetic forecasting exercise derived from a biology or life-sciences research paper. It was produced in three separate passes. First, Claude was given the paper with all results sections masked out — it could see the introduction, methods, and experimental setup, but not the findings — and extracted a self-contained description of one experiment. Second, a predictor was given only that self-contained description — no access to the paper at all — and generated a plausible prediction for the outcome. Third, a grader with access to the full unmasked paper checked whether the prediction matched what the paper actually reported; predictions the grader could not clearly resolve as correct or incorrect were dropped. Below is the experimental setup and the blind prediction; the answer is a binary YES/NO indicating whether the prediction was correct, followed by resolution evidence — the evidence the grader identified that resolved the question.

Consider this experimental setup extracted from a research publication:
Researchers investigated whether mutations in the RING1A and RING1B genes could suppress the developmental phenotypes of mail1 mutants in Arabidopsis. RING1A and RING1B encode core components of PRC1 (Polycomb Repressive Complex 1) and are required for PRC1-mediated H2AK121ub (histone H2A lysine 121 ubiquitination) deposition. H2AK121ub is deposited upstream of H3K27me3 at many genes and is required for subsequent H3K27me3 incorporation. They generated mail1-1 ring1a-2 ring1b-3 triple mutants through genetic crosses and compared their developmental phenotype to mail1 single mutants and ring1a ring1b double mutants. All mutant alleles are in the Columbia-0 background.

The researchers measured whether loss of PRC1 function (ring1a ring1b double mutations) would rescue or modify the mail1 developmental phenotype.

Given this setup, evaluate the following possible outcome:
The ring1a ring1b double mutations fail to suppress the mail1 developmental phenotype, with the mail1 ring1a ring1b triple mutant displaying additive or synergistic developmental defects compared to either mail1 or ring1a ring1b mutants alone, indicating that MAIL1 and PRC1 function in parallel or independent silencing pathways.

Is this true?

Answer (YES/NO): NO